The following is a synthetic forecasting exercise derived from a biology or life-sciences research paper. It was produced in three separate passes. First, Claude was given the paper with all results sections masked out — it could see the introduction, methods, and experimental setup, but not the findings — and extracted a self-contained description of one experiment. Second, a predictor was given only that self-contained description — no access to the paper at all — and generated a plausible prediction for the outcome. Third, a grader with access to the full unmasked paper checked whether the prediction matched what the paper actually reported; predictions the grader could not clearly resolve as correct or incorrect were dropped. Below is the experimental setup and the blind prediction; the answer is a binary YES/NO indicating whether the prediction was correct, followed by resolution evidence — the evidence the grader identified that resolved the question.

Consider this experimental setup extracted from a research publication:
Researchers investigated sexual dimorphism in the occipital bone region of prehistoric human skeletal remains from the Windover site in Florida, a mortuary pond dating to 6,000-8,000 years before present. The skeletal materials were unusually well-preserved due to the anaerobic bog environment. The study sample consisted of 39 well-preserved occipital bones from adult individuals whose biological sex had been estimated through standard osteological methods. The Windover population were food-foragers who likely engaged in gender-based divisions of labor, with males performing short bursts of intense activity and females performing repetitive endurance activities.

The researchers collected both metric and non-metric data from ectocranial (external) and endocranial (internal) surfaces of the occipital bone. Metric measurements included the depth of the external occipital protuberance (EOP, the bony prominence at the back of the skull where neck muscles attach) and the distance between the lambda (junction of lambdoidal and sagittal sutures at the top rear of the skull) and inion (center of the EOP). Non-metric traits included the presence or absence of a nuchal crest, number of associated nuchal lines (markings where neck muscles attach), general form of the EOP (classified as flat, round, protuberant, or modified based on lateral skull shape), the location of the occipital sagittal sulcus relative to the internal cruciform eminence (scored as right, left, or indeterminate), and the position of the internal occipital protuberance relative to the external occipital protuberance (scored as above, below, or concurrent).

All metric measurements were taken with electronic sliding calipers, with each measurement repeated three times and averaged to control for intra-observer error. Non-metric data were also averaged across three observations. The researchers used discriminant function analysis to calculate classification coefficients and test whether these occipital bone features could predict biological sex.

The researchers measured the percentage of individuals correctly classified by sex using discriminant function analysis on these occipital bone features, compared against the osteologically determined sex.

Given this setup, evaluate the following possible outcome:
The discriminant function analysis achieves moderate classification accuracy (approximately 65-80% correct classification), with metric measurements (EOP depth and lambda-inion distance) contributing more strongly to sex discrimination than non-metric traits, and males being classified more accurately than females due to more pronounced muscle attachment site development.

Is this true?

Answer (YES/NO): NO